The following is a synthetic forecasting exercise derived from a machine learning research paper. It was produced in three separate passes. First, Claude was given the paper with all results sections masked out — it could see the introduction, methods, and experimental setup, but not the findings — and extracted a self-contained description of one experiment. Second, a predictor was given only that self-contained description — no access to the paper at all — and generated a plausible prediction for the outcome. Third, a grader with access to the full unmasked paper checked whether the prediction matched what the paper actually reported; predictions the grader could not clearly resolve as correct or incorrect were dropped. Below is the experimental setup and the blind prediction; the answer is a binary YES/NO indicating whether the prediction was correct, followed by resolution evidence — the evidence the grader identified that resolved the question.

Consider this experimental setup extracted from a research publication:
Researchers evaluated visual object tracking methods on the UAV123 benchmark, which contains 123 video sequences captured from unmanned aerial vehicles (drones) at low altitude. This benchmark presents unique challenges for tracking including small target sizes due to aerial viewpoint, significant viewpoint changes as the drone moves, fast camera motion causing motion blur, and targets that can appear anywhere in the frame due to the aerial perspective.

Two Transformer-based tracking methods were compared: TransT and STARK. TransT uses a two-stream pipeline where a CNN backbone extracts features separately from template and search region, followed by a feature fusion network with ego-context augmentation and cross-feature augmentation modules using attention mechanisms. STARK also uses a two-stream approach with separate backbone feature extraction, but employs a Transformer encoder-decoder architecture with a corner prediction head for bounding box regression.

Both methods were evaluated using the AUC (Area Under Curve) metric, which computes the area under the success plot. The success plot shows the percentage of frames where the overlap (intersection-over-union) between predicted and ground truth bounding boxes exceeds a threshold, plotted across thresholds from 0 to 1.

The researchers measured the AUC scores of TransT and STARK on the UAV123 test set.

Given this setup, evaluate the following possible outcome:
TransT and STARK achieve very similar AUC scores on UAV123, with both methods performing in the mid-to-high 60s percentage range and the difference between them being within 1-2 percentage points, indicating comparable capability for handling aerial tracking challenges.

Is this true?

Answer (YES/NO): YES